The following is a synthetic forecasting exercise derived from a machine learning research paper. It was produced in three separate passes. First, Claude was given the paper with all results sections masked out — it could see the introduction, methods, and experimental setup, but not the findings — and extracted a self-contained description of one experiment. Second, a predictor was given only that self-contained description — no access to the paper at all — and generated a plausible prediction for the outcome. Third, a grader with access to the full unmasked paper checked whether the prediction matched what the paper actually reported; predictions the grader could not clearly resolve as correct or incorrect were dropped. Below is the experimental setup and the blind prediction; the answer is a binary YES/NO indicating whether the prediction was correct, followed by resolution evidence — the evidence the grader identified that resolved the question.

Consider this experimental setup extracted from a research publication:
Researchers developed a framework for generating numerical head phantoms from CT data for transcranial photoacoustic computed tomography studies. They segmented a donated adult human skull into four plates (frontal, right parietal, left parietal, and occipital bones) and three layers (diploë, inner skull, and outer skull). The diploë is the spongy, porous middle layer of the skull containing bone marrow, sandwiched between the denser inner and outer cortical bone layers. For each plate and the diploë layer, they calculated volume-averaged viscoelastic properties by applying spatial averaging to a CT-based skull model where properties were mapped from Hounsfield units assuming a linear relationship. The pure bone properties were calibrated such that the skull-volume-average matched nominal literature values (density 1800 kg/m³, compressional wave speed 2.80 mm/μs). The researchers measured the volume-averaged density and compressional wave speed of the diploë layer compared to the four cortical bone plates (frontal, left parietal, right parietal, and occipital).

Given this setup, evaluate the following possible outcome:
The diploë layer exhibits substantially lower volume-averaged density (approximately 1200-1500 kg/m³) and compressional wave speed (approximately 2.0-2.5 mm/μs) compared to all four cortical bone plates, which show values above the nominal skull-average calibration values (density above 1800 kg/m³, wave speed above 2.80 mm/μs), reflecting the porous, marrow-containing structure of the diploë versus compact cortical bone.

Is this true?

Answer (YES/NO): YES